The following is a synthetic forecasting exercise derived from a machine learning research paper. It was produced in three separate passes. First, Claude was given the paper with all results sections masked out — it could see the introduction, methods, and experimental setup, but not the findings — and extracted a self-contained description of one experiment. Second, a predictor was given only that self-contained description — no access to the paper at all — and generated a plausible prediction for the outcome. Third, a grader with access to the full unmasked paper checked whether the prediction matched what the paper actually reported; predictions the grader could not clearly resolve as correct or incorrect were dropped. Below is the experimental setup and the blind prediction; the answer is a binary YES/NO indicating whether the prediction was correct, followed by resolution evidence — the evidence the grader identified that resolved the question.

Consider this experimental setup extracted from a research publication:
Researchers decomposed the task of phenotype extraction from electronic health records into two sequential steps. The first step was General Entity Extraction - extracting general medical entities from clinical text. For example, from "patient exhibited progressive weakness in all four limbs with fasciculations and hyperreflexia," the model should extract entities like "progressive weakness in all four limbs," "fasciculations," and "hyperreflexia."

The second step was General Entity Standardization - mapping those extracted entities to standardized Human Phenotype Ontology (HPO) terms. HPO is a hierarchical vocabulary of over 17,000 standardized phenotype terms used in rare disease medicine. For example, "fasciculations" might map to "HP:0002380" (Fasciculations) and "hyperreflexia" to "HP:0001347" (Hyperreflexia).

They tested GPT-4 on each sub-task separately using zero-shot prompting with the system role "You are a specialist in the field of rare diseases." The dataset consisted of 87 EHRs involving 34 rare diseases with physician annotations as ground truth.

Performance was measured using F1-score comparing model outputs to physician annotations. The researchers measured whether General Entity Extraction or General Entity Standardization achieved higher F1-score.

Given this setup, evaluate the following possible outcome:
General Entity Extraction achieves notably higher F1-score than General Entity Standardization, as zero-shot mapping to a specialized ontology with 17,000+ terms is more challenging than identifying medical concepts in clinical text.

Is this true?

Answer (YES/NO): YES